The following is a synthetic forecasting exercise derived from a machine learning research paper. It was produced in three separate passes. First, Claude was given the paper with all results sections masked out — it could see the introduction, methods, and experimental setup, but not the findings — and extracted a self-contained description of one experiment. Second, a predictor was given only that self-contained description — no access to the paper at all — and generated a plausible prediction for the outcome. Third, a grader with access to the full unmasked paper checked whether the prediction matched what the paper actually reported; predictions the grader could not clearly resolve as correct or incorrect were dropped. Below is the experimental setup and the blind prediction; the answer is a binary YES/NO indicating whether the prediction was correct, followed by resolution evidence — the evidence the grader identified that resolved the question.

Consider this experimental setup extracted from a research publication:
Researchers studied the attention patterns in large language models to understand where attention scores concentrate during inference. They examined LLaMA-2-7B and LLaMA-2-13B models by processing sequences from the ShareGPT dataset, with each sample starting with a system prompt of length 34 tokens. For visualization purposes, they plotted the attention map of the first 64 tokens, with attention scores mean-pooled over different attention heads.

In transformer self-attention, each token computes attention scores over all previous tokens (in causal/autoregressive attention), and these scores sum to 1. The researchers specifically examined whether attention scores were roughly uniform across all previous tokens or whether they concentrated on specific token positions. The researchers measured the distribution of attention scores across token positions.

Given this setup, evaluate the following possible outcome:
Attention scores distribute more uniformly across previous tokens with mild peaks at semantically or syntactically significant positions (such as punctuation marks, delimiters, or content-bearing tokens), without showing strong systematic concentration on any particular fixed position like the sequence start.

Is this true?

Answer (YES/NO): NO